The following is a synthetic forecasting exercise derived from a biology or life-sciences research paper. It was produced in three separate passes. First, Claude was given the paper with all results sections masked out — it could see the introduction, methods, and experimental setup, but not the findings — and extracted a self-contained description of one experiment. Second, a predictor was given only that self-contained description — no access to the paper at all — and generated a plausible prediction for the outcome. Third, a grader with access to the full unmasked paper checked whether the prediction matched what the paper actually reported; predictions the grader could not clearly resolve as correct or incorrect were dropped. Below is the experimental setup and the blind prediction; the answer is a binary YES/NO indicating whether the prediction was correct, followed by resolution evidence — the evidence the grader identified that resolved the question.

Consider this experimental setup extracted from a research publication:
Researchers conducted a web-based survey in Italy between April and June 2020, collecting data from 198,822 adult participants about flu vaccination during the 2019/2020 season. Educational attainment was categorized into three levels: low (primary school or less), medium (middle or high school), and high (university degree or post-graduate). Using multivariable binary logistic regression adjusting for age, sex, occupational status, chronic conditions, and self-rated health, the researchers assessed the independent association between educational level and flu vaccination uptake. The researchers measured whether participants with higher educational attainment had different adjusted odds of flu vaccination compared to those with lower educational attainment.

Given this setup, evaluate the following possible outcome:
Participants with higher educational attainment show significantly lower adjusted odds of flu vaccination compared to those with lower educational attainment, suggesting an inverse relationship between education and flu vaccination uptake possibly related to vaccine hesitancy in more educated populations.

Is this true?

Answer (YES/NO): NO